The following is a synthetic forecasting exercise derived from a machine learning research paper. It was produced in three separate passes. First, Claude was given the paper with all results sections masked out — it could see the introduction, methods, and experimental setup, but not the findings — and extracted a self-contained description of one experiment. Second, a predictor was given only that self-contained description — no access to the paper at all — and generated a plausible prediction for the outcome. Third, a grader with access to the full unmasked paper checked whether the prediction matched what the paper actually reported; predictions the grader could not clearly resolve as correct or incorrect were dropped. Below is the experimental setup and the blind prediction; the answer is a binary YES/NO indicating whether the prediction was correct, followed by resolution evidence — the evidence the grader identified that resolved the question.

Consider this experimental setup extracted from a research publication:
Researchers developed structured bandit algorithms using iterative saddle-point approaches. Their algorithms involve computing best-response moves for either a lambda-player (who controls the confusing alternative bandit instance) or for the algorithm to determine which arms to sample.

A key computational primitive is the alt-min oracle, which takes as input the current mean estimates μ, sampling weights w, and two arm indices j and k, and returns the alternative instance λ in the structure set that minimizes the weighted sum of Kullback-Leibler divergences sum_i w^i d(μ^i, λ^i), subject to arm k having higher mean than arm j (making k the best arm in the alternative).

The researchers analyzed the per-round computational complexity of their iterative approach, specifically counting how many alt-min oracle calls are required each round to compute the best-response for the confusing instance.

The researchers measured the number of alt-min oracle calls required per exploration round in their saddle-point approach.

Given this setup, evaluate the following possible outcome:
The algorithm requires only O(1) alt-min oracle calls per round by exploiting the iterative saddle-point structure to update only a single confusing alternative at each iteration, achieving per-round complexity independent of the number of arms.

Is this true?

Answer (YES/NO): NO